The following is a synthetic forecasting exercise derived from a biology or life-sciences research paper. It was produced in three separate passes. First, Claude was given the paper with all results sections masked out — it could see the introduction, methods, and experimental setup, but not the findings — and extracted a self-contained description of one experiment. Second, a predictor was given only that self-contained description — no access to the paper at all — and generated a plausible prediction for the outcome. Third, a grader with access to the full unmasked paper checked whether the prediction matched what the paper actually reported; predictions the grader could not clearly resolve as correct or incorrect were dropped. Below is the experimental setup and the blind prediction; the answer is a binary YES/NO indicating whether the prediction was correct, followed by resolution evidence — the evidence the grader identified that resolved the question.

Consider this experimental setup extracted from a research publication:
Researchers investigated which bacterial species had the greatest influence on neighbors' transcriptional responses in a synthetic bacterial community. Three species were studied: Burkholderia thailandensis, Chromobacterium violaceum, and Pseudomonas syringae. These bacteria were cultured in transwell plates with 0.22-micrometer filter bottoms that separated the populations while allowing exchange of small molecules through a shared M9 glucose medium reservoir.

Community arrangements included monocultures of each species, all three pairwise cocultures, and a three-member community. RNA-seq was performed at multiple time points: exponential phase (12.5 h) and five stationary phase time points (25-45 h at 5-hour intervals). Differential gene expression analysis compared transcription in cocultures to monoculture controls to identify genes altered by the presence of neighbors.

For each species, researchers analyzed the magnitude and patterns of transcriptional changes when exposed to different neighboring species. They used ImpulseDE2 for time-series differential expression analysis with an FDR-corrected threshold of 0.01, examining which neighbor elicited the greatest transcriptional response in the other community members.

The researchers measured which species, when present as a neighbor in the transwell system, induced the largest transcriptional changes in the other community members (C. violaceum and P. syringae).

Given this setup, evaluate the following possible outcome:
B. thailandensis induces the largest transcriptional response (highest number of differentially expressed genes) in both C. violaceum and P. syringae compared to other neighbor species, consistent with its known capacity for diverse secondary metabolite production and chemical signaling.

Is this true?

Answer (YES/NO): YES